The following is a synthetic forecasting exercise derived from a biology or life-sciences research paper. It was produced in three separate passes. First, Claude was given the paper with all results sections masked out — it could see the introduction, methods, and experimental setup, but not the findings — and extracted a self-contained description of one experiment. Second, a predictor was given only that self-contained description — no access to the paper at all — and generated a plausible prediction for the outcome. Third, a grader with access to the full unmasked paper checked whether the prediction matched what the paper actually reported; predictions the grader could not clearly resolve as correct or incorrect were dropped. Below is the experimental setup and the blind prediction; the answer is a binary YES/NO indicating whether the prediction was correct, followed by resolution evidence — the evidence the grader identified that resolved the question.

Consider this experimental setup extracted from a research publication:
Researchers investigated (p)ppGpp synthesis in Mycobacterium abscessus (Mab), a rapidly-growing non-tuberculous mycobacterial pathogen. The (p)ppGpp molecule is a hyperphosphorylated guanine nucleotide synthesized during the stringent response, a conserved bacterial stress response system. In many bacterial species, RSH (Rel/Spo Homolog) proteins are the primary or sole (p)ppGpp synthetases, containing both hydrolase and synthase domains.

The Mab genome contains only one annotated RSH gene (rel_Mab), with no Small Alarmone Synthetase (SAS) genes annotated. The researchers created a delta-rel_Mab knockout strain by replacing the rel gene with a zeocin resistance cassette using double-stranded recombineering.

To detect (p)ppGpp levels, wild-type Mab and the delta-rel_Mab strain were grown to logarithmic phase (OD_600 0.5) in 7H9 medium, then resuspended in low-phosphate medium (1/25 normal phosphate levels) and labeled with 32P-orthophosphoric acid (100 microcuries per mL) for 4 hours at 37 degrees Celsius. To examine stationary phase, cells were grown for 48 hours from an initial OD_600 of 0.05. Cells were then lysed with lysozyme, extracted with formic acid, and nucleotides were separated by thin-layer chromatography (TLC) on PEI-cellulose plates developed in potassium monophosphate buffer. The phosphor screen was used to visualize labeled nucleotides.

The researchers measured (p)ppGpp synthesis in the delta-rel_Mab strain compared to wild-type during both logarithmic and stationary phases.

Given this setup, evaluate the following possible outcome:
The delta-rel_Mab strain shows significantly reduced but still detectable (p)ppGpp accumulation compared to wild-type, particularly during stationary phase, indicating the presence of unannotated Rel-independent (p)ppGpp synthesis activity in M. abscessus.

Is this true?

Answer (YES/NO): NO